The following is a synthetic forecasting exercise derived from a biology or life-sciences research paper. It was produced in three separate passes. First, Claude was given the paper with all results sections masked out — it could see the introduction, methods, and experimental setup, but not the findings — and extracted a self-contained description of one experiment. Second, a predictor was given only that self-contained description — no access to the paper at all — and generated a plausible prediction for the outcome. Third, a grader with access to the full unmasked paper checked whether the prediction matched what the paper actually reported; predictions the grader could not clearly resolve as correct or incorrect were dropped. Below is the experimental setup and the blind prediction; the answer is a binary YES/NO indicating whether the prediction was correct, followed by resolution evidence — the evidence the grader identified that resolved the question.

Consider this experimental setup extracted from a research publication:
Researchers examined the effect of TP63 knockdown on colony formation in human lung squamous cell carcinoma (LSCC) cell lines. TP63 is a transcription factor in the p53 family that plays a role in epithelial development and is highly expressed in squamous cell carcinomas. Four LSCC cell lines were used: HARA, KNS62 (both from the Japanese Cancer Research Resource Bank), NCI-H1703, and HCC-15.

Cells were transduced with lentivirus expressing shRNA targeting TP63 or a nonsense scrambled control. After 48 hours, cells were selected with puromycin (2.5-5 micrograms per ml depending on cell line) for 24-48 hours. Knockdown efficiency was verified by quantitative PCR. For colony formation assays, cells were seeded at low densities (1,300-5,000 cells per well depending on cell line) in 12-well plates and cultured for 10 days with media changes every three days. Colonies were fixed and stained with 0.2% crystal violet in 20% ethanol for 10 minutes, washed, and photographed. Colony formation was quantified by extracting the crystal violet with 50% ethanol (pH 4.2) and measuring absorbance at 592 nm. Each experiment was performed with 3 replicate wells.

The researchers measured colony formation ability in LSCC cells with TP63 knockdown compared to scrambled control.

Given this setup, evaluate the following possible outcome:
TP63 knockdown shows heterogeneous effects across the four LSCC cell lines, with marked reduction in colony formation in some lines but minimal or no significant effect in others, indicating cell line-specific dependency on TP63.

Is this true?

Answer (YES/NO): NO